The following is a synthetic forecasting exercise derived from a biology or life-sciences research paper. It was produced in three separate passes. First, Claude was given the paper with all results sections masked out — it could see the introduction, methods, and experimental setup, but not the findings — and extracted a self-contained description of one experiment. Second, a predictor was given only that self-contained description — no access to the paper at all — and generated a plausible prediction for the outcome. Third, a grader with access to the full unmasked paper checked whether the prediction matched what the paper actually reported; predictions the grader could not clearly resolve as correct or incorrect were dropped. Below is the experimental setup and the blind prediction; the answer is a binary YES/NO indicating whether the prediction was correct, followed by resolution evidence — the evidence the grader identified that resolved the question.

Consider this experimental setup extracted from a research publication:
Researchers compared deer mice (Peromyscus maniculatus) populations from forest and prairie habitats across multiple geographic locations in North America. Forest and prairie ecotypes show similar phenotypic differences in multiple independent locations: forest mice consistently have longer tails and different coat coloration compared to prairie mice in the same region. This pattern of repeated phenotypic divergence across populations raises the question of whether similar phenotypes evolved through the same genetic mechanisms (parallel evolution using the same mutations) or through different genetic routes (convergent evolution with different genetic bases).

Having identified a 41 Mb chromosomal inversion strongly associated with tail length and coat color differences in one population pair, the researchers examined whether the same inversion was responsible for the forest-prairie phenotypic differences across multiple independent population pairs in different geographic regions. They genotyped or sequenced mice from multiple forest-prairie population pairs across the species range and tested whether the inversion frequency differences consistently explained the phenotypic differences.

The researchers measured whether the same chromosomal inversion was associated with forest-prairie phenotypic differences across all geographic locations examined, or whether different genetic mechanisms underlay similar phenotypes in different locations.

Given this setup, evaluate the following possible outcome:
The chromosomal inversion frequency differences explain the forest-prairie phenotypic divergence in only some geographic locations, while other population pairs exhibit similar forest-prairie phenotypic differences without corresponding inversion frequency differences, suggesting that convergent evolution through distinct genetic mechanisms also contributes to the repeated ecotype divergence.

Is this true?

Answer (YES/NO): YES